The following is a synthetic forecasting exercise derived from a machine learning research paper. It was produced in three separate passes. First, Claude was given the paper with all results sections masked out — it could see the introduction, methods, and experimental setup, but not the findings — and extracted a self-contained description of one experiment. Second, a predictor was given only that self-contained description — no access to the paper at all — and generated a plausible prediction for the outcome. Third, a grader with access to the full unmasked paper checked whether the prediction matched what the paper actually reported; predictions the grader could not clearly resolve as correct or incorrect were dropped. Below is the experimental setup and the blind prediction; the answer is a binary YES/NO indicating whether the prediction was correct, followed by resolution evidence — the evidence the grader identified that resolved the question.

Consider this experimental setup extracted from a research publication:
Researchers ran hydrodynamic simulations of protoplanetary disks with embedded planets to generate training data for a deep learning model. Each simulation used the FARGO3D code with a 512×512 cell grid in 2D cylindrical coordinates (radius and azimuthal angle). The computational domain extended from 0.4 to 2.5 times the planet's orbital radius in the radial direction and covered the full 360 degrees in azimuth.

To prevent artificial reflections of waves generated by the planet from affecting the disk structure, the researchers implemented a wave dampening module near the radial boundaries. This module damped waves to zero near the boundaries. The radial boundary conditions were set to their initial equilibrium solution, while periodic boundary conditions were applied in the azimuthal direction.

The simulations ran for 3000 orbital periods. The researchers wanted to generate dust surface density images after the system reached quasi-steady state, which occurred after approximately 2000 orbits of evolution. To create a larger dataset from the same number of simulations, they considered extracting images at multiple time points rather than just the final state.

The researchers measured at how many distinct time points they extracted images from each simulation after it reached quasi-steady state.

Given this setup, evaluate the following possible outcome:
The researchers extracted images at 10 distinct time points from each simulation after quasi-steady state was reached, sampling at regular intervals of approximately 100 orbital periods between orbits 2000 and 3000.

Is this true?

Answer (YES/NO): NO